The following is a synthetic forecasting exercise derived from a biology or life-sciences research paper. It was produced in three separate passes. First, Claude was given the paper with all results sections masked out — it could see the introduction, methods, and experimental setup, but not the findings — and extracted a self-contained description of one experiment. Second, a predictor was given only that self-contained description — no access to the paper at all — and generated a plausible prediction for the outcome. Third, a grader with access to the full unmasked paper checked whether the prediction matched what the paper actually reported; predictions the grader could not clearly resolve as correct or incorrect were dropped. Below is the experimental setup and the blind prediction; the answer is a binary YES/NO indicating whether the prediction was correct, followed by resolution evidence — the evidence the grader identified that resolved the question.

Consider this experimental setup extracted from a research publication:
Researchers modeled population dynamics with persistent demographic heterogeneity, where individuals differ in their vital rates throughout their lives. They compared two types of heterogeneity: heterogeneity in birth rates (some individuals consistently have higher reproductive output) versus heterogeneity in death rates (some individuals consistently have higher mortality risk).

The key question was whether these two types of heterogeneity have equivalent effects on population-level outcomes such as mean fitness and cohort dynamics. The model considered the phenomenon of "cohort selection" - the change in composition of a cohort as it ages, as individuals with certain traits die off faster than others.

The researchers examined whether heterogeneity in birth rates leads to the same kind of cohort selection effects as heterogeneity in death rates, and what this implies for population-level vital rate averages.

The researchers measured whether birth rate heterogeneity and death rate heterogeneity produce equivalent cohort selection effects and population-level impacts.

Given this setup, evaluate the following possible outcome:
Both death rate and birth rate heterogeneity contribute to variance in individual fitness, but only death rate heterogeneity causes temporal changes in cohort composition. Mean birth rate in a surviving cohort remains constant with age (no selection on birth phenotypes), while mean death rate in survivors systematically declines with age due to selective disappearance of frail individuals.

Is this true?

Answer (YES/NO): YES